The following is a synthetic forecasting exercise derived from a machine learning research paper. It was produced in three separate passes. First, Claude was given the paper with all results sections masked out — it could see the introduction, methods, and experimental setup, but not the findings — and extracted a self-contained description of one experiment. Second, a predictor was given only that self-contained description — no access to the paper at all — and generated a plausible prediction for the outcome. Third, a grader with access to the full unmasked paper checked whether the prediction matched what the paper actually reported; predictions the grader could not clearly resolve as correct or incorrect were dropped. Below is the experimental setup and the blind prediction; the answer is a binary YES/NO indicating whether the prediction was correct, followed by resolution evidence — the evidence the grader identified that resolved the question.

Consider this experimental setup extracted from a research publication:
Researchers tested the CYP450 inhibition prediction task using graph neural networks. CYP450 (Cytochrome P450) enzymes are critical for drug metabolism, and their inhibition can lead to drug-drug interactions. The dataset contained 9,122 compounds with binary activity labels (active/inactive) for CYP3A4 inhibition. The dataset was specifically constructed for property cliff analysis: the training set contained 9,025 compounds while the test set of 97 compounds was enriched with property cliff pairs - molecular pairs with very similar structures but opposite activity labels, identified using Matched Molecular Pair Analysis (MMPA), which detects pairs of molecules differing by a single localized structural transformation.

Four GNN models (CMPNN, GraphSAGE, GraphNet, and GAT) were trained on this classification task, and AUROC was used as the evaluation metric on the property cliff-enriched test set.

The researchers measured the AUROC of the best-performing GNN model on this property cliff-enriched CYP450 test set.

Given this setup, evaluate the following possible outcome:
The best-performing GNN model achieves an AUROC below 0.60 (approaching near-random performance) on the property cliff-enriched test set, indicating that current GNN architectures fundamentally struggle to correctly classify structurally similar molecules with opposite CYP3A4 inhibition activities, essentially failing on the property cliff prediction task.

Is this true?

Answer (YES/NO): NO